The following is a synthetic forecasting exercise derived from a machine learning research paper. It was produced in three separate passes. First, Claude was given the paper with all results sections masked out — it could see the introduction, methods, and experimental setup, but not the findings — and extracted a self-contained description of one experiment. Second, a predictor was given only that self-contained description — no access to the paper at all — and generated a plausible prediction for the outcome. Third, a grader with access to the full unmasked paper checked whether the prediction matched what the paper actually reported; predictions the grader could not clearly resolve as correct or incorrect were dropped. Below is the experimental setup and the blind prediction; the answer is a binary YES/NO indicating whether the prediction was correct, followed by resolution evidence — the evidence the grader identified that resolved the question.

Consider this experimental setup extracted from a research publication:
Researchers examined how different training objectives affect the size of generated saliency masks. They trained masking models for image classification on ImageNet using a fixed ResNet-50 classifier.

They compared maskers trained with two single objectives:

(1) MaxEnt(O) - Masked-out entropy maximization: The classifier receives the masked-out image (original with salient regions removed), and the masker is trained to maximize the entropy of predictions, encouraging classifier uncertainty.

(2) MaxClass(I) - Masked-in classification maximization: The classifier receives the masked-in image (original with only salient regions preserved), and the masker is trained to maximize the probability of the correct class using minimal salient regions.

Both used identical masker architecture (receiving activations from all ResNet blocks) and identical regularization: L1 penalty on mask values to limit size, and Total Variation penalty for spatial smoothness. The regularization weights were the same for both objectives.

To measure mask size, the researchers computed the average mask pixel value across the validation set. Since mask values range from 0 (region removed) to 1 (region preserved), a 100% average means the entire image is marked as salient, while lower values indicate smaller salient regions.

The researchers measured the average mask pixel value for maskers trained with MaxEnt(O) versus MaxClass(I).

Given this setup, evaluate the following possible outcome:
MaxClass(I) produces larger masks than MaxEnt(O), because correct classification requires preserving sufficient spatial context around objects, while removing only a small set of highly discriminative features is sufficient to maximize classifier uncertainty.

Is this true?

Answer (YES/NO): NO